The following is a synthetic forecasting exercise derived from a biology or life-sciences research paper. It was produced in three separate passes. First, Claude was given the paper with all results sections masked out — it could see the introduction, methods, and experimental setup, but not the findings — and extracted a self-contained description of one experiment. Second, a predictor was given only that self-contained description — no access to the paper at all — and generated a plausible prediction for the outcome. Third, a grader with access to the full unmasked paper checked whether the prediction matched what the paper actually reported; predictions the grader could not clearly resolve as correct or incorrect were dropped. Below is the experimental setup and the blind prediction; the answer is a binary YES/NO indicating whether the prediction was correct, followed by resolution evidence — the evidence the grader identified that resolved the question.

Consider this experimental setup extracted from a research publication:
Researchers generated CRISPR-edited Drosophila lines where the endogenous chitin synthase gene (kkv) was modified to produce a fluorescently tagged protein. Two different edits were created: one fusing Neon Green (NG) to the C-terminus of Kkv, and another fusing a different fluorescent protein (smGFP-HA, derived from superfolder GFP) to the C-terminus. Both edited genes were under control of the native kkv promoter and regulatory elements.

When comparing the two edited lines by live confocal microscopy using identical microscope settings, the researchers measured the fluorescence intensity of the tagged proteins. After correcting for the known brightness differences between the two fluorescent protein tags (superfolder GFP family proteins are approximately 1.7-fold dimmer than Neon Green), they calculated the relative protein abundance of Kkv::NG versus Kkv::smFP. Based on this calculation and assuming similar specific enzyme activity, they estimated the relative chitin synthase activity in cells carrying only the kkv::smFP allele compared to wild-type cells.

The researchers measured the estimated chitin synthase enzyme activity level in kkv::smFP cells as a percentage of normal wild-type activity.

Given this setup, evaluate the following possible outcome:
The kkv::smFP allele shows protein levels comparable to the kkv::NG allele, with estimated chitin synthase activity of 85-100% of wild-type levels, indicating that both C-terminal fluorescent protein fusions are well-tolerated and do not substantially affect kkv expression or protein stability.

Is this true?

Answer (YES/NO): NO